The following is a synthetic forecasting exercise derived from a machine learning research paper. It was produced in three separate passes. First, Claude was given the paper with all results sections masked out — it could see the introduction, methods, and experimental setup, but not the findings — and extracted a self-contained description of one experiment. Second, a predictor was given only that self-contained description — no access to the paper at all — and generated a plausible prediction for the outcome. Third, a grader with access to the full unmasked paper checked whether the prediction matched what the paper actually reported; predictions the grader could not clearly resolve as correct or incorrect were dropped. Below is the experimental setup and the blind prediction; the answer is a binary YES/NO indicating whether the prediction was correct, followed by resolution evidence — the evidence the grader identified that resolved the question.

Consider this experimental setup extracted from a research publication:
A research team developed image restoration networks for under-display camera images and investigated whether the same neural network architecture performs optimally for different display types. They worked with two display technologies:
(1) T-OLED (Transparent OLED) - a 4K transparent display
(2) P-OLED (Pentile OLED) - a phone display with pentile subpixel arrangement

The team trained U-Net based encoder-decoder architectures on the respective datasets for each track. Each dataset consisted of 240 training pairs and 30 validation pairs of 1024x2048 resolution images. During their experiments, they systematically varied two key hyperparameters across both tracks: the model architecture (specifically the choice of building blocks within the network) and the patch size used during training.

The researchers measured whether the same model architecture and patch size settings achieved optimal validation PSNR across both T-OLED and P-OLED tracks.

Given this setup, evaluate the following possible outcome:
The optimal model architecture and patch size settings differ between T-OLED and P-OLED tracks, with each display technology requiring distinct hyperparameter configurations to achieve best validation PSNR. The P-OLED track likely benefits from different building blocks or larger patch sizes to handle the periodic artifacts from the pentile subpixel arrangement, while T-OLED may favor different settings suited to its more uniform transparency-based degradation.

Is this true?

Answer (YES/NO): YES